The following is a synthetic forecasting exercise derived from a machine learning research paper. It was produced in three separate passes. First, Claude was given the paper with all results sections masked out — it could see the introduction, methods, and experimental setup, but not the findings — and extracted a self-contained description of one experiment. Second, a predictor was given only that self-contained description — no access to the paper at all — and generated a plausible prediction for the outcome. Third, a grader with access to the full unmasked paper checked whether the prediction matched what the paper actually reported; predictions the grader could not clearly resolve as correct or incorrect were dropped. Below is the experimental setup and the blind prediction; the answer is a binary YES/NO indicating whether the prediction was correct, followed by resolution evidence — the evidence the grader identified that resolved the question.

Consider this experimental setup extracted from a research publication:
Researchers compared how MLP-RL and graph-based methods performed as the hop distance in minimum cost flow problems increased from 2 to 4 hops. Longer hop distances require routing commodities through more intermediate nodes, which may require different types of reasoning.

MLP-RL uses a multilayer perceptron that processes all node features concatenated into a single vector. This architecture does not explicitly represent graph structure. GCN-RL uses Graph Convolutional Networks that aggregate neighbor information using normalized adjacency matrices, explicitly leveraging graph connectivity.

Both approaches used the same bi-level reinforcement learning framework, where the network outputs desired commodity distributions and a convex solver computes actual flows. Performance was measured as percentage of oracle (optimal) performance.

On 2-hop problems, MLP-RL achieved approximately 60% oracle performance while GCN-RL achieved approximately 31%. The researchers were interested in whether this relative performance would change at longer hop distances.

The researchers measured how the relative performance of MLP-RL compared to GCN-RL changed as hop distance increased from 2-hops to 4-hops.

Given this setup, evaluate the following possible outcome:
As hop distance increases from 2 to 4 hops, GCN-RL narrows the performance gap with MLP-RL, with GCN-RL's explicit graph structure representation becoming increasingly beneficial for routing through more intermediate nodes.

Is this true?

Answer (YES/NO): YES